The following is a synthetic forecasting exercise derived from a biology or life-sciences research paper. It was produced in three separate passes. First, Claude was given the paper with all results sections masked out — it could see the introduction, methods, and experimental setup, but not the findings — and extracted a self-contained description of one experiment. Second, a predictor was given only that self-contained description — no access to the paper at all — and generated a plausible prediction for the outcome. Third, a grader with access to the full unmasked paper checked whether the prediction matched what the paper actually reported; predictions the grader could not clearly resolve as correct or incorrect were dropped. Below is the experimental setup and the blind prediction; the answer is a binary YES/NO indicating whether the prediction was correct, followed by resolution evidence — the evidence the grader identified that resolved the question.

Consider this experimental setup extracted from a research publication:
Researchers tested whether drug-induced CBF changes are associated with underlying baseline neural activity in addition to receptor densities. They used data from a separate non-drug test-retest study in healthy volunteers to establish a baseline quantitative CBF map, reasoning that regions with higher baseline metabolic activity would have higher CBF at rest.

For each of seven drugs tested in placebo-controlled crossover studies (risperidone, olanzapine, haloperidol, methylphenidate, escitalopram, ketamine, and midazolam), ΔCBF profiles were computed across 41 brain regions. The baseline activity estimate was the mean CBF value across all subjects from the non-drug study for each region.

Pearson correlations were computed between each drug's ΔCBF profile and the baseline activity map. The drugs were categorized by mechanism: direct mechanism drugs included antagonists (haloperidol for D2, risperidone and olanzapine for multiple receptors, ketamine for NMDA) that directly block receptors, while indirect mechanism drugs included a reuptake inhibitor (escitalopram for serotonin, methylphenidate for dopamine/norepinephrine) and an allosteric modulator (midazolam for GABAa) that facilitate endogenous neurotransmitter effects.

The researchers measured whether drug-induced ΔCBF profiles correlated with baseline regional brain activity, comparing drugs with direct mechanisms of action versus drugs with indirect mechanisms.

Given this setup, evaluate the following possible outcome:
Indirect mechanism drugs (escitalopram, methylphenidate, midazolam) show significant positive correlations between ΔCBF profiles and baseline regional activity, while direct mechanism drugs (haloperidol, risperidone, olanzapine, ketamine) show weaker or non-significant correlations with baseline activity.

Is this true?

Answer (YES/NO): NO